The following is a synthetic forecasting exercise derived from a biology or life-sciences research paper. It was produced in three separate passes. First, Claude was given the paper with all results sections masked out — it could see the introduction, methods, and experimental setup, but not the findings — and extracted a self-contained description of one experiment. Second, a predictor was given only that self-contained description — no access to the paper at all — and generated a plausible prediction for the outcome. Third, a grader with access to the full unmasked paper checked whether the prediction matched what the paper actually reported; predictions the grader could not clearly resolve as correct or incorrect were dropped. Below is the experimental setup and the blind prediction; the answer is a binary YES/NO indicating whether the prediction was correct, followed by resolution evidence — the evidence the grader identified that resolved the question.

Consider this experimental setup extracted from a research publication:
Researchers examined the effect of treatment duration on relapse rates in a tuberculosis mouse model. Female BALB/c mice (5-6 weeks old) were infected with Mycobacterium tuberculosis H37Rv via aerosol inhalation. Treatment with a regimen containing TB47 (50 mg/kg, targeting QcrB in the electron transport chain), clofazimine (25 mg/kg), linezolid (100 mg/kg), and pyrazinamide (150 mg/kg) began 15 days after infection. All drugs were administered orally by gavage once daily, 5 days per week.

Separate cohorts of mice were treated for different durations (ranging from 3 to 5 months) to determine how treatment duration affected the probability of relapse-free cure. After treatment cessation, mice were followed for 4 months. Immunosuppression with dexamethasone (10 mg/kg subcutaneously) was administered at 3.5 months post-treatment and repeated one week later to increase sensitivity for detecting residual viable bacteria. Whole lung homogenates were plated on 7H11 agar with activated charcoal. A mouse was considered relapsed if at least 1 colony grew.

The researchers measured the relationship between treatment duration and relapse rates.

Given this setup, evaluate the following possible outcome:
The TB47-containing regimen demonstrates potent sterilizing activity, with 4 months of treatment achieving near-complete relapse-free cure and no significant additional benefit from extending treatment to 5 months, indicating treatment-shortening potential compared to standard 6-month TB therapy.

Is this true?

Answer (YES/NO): YES